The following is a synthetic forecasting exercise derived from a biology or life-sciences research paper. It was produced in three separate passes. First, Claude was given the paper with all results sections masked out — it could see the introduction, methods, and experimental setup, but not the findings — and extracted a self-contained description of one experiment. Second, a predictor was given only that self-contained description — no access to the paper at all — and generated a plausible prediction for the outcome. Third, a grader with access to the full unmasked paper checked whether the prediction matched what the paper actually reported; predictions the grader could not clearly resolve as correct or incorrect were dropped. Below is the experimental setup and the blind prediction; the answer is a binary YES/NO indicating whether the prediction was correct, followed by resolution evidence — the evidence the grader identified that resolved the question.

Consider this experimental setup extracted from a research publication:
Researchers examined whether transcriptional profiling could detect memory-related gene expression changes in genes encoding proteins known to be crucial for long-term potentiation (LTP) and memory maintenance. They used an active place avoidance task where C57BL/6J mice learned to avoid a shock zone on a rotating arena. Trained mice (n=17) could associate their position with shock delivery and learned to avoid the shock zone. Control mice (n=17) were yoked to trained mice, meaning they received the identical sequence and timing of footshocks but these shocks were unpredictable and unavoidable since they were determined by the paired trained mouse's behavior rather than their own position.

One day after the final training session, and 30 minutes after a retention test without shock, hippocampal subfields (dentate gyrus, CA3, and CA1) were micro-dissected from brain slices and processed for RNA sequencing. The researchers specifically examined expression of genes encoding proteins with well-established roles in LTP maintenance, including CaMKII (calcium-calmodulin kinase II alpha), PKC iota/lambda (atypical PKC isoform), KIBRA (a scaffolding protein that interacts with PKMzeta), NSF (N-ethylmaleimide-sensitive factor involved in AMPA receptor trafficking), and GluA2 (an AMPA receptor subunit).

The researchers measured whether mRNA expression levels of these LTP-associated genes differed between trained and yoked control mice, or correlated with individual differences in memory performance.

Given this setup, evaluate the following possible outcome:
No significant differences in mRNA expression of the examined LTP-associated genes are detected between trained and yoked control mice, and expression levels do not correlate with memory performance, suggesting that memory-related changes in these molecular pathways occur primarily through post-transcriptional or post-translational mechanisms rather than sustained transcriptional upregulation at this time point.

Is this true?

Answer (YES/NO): YES